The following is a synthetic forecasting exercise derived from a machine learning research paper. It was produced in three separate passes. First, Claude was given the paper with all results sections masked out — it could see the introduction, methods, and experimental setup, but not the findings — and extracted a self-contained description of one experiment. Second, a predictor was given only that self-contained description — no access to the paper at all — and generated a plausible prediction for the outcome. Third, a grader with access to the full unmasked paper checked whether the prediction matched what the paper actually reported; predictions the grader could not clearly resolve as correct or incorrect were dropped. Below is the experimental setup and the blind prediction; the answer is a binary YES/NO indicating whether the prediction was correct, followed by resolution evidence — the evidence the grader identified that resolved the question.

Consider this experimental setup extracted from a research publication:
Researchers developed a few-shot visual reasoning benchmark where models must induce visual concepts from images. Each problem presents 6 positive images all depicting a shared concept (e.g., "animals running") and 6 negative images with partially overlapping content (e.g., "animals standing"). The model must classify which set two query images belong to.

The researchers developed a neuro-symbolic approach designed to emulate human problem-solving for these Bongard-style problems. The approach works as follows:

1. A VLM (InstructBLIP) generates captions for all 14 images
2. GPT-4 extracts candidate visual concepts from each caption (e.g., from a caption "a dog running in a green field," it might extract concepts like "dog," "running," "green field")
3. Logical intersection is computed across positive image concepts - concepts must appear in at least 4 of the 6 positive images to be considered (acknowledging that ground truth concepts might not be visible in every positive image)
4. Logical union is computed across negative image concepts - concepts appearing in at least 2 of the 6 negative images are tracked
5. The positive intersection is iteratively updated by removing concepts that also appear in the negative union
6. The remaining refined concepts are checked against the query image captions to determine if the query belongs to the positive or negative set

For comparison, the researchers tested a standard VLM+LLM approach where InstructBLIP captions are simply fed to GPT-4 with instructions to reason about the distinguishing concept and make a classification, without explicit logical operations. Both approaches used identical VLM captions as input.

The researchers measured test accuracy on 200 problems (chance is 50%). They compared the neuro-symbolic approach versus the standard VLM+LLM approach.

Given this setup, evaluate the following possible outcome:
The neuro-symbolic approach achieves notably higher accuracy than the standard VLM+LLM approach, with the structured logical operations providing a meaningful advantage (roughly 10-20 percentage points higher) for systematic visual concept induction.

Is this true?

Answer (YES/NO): NO